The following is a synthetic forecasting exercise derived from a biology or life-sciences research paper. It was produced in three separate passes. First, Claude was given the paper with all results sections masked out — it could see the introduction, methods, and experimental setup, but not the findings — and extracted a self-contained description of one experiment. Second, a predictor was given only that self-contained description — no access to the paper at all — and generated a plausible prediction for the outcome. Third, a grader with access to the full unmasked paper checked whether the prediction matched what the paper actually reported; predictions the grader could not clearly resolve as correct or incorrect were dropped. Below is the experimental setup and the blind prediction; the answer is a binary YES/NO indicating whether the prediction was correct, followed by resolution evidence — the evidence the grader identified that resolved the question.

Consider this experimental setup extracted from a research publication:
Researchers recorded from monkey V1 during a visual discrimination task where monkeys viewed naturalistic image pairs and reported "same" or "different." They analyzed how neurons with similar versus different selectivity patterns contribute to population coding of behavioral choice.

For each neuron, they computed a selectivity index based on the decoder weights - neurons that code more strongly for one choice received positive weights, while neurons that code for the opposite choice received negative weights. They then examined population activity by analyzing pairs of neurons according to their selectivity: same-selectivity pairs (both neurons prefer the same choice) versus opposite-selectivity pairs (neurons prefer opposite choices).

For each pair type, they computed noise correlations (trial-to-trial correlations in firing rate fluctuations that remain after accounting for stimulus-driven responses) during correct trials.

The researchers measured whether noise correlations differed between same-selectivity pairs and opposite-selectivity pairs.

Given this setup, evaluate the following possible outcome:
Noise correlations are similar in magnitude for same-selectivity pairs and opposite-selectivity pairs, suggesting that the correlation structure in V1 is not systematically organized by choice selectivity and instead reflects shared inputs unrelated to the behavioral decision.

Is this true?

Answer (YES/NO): NO